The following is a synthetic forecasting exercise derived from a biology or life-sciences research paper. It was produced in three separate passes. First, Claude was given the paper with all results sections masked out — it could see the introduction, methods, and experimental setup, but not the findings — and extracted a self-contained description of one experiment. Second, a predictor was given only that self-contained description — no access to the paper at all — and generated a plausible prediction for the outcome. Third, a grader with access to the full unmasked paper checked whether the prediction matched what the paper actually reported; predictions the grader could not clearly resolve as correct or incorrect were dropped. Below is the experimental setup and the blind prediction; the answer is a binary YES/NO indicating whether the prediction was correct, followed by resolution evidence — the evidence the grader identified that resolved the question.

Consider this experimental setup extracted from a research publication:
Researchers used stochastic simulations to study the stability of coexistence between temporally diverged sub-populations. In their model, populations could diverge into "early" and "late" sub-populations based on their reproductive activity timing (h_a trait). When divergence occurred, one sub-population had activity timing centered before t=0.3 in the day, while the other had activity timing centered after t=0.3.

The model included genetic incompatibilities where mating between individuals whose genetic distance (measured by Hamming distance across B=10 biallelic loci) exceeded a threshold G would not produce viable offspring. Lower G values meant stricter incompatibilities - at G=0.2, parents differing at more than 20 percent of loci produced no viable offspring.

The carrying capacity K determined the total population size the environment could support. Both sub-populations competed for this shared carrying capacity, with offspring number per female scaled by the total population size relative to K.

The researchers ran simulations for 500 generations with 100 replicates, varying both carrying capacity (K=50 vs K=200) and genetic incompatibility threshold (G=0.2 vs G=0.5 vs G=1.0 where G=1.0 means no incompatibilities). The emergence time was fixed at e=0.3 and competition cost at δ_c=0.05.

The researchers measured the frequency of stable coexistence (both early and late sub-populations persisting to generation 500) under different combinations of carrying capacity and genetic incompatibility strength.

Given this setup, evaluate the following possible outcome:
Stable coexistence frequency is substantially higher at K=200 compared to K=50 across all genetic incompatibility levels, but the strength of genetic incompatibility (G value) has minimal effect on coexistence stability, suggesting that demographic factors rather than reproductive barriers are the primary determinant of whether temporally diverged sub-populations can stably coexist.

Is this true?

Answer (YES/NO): NO